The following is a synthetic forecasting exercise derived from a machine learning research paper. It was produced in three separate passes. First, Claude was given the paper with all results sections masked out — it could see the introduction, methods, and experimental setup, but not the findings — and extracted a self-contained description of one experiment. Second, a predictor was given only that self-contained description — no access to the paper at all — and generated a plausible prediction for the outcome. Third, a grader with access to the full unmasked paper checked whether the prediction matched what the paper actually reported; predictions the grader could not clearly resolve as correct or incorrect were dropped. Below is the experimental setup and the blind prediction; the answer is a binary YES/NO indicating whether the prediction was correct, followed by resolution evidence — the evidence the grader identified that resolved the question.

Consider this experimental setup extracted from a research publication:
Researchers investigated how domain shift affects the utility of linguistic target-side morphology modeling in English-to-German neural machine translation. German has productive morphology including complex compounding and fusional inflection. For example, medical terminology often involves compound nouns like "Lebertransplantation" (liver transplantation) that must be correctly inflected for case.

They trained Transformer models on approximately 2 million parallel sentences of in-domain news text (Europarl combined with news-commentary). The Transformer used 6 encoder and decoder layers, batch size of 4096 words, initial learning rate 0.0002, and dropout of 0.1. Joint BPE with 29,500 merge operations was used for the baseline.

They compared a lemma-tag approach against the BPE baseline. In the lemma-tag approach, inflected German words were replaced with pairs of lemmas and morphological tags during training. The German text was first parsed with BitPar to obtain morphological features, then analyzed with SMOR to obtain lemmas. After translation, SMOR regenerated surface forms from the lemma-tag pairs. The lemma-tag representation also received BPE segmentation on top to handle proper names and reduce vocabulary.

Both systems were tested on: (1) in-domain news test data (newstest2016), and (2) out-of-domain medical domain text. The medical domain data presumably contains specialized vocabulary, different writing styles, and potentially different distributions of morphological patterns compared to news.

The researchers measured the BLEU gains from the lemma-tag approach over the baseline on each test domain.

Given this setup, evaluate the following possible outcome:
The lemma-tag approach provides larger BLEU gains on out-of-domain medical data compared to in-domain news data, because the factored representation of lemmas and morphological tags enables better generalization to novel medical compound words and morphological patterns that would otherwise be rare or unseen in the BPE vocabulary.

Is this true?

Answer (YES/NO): YES